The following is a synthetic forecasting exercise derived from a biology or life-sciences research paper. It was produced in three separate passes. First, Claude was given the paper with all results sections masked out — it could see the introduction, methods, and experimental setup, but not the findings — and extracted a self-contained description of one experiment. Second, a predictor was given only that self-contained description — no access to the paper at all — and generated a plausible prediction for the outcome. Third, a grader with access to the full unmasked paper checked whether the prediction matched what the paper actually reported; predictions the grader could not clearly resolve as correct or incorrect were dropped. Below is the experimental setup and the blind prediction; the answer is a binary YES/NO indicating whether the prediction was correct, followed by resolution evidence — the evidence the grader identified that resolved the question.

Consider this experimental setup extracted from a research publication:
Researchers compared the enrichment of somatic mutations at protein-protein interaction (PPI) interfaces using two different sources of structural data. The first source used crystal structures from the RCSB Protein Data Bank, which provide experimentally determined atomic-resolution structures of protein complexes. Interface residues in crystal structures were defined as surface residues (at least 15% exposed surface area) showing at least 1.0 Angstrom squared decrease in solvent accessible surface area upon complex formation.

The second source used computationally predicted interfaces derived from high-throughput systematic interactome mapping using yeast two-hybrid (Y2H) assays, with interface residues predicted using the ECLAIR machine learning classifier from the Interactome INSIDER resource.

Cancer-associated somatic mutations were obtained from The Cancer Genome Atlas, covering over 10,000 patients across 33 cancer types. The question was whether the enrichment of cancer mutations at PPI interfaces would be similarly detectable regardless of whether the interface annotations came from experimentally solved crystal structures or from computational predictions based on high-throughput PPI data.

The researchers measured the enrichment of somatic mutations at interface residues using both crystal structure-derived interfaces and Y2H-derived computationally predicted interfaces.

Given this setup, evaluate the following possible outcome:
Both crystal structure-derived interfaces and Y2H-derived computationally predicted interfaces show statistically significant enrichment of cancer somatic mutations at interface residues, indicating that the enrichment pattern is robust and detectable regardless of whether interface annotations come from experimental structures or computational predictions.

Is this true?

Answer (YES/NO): YES